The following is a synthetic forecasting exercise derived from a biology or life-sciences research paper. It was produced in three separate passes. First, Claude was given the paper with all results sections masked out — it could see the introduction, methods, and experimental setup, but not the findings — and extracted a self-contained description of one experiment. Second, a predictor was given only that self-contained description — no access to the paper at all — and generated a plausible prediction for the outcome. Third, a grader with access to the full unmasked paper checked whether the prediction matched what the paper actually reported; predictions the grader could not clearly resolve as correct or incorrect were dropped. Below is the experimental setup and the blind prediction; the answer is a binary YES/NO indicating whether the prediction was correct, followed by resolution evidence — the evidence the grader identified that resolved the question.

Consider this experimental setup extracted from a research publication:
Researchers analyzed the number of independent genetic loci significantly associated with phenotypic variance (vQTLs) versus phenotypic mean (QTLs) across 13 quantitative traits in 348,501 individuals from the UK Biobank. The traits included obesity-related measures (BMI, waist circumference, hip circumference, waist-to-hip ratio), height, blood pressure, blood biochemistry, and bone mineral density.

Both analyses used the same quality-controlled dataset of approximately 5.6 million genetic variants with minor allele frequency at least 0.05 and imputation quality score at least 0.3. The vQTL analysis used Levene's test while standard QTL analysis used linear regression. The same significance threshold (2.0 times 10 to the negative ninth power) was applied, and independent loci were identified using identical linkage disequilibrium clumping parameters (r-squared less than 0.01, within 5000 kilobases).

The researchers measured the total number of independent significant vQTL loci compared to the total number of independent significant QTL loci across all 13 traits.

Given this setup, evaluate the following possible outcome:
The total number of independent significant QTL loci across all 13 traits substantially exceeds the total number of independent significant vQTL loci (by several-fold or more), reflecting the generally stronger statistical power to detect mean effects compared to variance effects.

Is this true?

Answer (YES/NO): YES